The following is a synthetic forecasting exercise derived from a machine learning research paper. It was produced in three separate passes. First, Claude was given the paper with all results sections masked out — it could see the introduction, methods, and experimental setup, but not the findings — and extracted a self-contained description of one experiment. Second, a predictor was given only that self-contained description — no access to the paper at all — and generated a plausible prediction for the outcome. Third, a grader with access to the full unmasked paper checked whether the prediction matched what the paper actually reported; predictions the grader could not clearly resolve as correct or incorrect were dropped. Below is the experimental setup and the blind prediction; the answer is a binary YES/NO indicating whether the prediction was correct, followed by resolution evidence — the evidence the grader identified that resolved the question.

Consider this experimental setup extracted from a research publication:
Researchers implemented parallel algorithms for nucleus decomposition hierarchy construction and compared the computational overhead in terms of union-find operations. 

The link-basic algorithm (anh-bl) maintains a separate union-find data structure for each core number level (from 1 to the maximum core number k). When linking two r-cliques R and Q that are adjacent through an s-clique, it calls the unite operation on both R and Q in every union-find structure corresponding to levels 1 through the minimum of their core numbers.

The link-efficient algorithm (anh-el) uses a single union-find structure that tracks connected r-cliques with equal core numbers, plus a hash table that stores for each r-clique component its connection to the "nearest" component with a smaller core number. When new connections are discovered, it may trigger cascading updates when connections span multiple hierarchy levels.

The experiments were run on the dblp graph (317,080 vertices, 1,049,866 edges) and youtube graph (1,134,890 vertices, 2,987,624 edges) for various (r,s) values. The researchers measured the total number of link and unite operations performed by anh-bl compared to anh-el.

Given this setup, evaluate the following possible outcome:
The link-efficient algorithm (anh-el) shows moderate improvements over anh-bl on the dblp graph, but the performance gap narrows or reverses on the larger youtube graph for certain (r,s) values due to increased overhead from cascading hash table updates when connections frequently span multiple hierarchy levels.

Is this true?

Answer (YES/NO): NO